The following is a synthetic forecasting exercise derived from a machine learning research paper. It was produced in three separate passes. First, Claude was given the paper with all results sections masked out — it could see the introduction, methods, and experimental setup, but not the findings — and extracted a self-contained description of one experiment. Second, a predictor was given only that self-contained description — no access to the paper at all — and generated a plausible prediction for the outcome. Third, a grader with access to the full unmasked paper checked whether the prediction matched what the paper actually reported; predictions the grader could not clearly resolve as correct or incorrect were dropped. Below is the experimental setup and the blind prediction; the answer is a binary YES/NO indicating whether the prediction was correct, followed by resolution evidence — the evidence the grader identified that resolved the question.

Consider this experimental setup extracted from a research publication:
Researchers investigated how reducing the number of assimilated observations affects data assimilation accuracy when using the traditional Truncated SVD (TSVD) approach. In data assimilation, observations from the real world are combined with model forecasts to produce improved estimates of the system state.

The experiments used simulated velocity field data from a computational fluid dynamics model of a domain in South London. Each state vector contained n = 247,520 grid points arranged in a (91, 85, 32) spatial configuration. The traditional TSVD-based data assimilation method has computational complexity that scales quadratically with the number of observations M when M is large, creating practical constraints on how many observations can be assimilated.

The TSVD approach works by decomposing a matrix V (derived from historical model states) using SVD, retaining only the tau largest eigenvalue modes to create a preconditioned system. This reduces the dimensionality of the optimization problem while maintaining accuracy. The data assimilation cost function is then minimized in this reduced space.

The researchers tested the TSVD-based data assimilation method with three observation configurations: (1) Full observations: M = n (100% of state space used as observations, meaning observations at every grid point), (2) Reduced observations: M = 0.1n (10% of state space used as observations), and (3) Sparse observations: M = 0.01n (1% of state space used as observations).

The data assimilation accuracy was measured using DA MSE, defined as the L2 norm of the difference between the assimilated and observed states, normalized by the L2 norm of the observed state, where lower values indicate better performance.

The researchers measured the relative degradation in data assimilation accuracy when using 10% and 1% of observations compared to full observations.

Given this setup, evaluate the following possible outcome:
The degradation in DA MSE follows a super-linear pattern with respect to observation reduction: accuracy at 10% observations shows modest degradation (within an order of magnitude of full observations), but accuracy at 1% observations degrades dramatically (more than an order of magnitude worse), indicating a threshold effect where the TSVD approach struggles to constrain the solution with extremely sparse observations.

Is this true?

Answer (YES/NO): NO